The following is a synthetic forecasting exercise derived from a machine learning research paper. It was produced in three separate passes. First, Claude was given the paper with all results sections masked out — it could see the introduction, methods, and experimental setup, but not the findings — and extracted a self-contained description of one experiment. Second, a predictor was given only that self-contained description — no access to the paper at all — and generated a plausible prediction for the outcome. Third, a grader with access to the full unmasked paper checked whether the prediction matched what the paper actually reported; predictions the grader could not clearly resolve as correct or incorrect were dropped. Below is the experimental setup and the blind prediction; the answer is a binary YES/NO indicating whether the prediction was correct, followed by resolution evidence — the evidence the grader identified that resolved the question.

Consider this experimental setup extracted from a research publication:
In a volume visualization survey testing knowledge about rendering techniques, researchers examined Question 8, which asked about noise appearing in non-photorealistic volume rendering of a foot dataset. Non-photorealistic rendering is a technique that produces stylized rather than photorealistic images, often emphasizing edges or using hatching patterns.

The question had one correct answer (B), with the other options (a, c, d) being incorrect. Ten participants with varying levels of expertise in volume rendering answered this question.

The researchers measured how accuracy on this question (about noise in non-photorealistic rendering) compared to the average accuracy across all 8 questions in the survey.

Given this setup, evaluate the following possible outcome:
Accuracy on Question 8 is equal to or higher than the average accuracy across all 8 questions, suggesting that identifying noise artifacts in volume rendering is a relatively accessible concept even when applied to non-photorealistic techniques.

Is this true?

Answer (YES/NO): YES